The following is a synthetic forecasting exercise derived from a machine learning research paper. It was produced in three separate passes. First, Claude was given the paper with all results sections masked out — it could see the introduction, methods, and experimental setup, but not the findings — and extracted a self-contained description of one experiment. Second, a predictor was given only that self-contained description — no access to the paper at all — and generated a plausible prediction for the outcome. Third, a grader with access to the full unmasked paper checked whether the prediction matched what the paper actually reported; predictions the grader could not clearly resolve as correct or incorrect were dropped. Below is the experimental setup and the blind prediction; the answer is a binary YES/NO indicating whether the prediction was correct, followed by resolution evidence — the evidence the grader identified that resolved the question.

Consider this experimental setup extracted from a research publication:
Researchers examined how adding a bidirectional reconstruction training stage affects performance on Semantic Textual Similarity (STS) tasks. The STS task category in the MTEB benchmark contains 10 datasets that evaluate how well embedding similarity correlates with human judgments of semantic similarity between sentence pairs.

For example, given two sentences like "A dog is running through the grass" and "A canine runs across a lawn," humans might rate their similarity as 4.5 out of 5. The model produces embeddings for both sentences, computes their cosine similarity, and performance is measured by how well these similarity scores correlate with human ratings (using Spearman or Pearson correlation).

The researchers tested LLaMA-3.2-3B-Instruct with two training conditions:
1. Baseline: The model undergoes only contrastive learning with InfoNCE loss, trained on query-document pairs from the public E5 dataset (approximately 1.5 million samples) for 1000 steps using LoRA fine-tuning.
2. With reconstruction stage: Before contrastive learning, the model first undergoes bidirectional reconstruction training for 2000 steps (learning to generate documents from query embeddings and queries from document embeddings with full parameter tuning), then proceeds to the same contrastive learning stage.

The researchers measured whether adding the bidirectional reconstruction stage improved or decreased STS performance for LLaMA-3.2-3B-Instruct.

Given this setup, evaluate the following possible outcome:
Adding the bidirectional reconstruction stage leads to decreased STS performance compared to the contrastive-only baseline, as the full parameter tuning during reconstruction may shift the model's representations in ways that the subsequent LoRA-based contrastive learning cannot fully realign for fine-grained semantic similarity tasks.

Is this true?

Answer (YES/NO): YES